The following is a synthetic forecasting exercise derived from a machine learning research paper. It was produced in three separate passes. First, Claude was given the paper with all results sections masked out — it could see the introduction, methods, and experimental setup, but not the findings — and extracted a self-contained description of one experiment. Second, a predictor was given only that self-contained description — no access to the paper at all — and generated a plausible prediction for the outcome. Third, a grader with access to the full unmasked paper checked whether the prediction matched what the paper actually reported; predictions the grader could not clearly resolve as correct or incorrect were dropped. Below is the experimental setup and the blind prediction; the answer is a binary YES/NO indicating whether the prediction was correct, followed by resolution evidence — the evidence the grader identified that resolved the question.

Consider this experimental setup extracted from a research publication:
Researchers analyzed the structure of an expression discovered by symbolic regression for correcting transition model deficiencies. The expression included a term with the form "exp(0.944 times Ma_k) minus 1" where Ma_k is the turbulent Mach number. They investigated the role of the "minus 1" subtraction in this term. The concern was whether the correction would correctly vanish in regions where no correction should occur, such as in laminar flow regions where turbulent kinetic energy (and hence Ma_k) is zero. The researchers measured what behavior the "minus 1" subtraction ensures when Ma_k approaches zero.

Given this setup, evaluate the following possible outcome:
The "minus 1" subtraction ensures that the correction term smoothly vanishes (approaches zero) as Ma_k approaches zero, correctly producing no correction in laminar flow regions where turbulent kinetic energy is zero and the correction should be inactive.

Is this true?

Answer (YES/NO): YES